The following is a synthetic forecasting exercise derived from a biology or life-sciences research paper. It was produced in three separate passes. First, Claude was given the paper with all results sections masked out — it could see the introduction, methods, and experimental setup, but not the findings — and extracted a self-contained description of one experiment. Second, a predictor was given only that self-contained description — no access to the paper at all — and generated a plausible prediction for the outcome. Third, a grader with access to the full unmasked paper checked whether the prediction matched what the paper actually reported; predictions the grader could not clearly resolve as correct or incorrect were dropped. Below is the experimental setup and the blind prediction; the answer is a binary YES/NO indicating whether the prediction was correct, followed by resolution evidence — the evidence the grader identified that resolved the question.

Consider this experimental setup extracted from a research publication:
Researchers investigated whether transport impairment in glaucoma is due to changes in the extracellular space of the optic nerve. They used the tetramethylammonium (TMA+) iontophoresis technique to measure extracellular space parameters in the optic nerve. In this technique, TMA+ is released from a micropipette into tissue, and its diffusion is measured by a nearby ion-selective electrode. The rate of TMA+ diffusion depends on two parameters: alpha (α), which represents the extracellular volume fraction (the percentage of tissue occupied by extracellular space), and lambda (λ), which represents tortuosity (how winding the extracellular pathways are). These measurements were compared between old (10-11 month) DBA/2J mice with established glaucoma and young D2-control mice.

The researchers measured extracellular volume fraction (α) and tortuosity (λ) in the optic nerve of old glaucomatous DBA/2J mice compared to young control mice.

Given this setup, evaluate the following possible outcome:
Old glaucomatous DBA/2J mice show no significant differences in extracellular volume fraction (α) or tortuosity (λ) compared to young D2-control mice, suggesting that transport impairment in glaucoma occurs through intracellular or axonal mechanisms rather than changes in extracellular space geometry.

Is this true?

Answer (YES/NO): YES